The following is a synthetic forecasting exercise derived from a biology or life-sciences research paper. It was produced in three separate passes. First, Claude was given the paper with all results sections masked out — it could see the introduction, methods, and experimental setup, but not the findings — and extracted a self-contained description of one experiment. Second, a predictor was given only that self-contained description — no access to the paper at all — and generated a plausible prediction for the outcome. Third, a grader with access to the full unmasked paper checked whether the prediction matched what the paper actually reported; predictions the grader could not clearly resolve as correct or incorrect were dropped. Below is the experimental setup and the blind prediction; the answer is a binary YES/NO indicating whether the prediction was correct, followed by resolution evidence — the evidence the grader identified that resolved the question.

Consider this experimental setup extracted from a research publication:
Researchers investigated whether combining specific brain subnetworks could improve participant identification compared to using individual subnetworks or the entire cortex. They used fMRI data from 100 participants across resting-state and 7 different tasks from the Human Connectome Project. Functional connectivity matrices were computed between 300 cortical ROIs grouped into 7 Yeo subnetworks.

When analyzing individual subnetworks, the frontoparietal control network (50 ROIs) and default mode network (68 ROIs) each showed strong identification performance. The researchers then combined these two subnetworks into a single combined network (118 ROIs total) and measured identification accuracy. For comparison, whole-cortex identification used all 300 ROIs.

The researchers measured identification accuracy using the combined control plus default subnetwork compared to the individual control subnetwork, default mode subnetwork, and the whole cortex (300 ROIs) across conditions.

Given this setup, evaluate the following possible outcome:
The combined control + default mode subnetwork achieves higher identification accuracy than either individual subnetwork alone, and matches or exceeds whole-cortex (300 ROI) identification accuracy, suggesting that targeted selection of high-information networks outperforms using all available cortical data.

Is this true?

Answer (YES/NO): YES